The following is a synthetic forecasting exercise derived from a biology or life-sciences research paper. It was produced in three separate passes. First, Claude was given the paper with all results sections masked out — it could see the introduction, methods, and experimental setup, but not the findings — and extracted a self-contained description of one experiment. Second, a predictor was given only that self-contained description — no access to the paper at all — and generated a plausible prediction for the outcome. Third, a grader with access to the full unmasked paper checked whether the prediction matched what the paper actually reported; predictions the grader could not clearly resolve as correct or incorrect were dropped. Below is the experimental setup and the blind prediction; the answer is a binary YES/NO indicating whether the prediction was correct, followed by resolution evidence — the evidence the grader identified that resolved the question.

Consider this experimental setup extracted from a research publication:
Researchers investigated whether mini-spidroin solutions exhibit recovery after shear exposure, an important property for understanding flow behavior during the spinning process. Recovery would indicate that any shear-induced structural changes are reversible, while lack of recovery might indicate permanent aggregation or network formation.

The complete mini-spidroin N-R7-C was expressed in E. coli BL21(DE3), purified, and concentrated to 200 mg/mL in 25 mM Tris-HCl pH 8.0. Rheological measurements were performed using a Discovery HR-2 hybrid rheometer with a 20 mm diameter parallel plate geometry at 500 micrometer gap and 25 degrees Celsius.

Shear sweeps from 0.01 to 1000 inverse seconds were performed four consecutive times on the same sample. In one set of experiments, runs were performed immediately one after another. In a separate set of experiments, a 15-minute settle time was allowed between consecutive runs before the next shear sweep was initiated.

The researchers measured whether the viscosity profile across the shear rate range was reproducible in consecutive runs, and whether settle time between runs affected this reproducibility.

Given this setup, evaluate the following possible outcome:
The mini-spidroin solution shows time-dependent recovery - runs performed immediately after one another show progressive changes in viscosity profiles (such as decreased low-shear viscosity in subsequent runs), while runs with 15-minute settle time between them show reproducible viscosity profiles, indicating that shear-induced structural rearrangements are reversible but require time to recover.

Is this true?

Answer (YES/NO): NO